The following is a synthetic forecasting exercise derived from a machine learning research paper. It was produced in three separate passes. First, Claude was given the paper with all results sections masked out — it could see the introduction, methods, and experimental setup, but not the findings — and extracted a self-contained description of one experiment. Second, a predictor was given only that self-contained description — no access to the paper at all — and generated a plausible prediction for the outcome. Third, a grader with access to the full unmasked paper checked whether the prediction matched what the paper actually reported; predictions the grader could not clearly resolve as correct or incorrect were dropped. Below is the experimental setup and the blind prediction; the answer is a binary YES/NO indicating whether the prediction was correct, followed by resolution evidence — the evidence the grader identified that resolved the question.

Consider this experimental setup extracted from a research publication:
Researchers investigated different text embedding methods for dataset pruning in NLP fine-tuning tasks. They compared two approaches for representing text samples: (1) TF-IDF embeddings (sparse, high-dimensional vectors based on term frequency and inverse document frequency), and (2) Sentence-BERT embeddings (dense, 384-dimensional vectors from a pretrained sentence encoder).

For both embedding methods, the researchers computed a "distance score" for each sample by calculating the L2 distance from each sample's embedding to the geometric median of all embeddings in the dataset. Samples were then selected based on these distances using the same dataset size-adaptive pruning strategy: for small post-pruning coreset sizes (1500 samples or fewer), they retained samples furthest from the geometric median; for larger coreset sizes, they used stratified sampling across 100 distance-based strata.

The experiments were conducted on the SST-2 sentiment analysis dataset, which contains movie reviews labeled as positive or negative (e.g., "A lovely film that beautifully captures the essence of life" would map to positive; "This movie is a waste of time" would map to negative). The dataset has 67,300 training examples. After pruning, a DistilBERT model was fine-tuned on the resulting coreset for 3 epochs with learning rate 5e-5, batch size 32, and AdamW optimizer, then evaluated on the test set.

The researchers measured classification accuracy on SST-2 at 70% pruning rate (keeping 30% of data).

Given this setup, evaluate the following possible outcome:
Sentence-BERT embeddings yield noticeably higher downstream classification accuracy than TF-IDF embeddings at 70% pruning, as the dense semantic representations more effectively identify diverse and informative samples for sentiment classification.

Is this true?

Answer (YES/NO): NO